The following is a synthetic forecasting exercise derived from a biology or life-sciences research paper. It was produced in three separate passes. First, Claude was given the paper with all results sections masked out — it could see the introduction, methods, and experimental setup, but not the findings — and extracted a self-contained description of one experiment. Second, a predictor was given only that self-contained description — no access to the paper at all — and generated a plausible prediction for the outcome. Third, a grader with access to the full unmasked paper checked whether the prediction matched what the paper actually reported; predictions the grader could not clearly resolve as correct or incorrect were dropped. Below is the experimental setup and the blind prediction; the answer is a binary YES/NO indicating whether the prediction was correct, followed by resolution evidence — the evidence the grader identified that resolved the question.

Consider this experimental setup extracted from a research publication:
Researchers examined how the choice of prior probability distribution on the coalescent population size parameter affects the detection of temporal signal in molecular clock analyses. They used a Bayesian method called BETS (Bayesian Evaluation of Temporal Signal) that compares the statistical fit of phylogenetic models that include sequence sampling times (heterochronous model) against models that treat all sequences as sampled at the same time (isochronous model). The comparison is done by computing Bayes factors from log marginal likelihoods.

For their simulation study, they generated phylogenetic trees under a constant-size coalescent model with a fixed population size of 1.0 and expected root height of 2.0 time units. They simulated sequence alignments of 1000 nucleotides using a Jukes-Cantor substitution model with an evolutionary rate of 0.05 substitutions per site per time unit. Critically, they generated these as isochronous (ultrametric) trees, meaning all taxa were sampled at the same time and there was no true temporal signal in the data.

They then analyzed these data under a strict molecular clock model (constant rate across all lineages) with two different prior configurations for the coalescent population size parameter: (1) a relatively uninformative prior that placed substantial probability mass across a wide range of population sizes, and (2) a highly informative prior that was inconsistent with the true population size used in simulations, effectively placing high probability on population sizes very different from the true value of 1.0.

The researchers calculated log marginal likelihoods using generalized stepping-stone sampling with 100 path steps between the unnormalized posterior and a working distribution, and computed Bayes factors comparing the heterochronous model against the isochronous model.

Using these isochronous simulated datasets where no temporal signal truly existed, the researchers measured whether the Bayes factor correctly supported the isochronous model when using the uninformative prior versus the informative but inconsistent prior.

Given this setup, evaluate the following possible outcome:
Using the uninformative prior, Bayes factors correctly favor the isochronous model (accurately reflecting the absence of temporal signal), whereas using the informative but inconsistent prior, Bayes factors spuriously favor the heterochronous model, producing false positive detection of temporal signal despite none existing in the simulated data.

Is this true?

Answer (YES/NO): YES